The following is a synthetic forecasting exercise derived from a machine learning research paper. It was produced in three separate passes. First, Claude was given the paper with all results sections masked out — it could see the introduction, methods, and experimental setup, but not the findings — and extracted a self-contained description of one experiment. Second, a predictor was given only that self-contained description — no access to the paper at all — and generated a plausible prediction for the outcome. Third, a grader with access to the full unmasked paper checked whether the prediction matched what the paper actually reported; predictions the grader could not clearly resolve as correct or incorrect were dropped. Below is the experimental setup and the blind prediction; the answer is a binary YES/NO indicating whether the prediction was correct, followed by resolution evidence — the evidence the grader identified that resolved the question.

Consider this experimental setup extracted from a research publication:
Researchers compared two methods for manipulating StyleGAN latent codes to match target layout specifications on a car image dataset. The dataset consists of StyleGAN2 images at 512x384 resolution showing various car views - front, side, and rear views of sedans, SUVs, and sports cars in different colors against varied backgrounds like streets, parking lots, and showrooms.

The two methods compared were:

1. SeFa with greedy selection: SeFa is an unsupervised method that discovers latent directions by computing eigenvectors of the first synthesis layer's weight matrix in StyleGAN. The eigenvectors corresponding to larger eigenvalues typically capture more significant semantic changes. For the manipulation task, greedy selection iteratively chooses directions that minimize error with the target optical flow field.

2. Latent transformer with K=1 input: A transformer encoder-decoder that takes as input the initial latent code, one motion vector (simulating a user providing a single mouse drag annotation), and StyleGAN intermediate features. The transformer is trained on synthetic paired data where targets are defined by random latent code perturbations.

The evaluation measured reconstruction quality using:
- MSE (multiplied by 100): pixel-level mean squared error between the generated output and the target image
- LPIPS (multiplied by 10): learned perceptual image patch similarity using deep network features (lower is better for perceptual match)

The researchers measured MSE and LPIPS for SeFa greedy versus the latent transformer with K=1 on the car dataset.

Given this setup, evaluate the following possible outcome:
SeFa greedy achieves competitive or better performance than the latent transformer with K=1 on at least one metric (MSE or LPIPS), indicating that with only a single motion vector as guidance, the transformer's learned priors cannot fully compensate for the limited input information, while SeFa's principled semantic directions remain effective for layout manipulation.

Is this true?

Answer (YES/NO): YES